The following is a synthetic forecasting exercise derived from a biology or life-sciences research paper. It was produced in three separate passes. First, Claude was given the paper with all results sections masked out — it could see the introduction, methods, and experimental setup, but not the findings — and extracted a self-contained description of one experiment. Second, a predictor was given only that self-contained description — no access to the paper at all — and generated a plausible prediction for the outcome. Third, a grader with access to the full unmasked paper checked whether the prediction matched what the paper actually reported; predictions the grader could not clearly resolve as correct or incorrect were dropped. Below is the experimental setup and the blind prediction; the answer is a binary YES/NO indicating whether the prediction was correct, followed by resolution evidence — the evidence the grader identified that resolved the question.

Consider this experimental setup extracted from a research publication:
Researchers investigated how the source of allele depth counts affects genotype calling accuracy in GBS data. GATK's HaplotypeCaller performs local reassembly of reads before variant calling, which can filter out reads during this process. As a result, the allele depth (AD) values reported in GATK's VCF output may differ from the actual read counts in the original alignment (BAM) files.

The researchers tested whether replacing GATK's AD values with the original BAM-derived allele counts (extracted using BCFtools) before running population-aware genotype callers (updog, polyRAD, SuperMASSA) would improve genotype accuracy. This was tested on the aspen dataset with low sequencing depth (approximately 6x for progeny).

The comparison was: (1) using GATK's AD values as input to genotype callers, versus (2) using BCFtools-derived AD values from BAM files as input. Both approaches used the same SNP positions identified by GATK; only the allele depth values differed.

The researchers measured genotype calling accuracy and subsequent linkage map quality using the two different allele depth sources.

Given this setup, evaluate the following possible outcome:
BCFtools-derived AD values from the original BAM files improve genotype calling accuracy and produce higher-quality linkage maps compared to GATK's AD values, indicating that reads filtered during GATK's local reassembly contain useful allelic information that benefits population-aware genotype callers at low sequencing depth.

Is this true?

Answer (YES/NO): NO